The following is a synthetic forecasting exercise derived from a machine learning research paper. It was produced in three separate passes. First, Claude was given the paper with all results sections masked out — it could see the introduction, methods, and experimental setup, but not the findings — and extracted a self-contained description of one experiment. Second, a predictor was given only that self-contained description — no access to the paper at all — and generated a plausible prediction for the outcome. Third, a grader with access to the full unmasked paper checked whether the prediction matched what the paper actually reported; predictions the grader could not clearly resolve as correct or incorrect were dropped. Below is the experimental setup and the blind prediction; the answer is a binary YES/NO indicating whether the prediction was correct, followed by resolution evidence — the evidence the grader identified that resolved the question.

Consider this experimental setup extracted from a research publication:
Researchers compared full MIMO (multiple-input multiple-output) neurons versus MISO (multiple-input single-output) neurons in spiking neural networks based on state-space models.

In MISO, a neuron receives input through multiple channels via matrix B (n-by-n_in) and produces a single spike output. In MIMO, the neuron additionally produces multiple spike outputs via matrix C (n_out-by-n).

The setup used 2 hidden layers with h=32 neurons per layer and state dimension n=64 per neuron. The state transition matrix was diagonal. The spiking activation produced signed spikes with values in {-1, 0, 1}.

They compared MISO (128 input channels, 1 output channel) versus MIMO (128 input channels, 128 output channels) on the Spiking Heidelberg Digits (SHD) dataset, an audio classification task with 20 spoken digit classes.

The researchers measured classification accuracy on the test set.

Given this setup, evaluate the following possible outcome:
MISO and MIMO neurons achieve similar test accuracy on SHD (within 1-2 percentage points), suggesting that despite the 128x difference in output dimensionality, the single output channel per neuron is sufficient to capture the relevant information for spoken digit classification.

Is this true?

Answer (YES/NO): NO